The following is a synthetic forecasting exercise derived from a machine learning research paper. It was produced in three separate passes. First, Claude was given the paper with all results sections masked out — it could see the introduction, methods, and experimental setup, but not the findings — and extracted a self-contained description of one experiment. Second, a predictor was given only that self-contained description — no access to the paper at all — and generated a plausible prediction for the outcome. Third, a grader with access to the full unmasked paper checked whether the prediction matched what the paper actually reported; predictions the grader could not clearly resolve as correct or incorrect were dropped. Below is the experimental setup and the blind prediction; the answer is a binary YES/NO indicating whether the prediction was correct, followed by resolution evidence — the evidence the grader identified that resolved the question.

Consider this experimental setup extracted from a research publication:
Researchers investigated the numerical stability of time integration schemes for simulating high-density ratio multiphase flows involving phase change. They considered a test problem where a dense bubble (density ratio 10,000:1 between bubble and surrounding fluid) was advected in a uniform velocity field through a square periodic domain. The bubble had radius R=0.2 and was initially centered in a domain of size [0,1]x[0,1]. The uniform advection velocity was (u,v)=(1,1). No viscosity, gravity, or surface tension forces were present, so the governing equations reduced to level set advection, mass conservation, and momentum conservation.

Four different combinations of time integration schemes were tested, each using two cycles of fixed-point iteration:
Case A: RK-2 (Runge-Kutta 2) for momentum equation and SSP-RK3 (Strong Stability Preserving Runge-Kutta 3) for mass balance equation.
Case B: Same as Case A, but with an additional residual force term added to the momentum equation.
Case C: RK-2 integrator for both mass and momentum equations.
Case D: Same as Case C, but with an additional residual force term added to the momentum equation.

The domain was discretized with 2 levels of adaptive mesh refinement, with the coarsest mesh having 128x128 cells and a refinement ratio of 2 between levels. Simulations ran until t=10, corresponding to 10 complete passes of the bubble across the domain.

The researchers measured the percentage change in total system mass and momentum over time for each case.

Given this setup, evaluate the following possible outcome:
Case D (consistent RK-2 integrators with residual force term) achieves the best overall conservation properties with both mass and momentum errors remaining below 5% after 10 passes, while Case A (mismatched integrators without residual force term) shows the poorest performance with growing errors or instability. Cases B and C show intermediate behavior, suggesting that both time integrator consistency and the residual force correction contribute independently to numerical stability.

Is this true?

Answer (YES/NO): NO